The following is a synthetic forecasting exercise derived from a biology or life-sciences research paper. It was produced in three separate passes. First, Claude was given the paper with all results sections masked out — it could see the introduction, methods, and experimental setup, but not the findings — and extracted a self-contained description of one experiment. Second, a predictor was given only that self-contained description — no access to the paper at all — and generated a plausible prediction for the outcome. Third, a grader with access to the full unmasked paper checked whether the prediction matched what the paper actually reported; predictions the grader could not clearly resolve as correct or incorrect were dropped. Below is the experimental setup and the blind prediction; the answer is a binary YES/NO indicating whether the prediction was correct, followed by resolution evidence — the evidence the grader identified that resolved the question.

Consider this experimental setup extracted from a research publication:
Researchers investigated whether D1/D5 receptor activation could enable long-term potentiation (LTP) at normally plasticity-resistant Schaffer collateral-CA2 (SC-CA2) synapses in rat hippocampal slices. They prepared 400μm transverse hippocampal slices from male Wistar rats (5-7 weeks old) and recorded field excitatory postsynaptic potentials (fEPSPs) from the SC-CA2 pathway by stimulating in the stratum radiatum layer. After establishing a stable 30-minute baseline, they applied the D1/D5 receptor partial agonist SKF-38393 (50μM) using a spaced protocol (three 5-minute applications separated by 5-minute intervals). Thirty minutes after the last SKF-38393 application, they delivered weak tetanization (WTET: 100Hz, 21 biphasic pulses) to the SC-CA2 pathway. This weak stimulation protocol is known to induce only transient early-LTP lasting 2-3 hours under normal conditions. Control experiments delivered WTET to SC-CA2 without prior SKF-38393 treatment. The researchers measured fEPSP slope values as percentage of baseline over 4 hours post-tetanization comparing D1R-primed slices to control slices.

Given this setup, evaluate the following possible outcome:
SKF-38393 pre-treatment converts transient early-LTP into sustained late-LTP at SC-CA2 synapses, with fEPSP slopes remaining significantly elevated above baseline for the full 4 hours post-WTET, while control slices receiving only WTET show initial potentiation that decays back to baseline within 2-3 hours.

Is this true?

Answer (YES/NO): YES